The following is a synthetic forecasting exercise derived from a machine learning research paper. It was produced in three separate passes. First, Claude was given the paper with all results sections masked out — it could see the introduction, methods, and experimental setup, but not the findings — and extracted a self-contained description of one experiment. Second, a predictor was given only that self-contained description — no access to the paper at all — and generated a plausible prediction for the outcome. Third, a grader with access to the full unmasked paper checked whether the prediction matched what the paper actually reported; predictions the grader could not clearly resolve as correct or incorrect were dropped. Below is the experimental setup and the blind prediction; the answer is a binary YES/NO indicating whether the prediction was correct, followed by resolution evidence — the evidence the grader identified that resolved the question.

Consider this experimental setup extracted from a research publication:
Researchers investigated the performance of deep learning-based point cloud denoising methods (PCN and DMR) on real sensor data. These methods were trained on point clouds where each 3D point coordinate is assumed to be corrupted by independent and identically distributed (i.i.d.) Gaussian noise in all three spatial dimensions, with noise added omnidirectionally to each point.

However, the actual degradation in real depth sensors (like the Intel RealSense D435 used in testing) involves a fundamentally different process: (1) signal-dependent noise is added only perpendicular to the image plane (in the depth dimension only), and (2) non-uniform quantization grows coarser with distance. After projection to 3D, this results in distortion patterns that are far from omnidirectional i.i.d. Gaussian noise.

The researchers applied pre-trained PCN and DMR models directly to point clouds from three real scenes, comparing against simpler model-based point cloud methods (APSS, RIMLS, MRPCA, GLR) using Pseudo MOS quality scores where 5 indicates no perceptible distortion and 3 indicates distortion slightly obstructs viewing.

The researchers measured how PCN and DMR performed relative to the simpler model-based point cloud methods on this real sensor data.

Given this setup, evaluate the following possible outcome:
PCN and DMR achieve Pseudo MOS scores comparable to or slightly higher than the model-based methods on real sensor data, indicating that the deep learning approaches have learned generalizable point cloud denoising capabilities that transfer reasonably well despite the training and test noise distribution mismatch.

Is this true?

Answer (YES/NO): NO